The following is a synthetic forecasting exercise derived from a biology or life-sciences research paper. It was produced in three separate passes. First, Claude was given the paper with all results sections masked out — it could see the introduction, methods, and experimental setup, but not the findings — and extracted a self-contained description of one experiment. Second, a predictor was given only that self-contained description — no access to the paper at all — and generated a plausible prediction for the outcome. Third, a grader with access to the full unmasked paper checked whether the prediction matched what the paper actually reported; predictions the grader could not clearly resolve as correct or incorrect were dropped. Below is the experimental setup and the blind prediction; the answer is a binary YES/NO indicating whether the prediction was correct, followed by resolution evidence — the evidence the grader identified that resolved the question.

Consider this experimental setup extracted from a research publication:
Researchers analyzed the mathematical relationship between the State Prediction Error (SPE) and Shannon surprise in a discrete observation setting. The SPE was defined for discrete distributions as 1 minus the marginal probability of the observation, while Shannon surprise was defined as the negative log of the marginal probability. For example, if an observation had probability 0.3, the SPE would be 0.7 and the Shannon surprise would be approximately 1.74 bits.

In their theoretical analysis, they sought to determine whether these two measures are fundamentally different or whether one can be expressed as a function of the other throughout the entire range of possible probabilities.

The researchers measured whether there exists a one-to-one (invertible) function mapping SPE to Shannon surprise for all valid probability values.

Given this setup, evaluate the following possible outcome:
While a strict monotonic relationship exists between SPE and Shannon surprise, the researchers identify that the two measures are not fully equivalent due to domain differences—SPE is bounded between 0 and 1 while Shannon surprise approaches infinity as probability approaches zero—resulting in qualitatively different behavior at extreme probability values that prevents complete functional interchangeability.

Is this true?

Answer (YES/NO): NO